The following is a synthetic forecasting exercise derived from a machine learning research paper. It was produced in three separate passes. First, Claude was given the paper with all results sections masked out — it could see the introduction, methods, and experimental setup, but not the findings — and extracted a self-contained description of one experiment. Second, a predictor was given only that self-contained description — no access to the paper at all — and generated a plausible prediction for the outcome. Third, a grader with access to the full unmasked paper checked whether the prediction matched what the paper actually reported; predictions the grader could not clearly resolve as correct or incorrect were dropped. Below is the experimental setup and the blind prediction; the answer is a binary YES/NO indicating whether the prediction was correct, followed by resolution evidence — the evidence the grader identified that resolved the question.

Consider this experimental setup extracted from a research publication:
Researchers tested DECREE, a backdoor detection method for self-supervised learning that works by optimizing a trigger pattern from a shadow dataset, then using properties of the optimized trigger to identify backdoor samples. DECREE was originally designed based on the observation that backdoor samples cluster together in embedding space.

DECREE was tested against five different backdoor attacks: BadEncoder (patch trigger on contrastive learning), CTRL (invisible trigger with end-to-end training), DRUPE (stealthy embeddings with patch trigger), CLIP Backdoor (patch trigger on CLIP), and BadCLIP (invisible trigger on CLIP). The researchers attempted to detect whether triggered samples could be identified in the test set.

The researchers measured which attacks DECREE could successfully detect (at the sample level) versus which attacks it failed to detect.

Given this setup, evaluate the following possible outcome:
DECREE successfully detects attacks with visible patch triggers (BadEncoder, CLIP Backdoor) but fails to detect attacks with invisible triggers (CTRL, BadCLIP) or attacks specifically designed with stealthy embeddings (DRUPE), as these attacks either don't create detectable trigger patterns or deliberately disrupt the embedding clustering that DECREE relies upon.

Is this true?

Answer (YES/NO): YES